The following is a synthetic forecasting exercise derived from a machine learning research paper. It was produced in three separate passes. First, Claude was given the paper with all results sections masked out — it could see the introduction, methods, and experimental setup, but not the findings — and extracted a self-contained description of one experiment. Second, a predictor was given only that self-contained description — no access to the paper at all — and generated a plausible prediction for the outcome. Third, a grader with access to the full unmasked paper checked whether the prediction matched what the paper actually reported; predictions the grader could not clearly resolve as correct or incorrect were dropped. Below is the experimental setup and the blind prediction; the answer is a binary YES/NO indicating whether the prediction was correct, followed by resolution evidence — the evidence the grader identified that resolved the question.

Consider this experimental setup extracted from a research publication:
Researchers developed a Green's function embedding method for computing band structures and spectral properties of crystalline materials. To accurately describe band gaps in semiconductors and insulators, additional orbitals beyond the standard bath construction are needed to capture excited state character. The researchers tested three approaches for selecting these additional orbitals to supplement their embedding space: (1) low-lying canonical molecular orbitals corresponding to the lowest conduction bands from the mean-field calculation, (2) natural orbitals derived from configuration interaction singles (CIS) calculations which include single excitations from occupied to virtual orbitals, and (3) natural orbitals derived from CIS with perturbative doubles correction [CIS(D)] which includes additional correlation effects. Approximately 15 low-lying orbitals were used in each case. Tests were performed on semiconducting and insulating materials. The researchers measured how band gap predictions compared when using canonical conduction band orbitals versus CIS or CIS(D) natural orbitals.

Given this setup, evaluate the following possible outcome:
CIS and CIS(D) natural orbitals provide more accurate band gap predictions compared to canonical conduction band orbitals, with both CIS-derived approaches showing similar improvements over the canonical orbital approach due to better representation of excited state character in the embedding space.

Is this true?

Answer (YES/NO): NO